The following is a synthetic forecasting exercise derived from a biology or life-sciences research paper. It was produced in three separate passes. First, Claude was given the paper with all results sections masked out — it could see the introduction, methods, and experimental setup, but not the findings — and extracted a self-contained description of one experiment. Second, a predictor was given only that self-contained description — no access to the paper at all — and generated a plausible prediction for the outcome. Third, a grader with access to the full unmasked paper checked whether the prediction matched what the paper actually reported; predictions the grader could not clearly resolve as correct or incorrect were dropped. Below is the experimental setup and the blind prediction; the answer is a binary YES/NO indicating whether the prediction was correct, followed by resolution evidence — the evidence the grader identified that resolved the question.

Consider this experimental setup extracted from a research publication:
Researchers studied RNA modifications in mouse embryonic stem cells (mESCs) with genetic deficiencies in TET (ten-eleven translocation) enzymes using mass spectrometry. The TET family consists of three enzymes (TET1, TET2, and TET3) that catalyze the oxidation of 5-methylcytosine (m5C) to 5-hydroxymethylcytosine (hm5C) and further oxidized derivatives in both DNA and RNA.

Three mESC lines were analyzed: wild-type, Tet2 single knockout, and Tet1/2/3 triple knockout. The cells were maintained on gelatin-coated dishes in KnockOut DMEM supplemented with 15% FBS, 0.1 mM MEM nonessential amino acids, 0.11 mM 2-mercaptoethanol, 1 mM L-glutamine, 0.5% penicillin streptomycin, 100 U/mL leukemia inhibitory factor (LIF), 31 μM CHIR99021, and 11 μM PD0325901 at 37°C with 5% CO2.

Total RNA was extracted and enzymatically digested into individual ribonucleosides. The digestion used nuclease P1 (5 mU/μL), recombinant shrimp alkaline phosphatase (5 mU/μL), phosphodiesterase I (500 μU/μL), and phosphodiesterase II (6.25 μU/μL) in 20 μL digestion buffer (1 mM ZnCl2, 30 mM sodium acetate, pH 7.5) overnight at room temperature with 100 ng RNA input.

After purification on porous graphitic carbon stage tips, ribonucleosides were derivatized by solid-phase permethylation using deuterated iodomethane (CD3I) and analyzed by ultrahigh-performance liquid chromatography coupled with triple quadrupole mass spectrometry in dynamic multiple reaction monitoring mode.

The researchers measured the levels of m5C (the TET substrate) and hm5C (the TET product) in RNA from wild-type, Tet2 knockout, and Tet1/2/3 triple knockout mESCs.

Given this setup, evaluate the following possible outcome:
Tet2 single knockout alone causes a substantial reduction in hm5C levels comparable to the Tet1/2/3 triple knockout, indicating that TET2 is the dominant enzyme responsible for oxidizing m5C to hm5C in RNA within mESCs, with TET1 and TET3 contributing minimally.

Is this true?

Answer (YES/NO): NO